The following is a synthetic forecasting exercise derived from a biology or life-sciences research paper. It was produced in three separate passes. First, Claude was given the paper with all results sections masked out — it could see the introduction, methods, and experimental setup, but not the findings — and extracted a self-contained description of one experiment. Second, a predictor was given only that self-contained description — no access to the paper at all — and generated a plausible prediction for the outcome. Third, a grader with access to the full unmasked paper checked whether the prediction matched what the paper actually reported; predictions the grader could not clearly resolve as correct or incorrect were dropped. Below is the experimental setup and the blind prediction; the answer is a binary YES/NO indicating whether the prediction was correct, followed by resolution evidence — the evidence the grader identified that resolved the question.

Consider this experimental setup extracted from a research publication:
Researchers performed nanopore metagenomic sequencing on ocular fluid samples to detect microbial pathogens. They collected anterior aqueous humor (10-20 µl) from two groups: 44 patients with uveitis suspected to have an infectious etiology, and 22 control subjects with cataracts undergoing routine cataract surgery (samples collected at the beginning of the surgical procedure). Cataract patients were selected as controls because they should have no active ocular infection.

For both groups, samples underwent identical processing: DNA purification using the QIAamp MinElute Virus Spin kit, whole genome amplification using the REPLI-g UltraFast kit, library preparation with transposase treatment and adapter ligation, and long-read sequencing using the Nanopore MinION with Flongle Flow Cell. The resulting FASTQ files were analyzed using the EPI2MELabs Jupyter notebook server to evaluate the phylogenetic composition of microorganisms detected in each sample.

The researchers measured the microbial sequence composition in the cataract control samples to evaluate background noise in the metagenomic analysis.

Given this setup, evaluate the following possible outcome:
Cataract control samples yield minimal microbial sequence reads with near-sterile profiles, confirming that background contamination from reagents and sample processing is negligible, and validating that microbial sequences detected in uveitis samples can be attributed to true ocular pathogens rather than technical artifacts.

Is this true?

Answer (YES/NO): NO